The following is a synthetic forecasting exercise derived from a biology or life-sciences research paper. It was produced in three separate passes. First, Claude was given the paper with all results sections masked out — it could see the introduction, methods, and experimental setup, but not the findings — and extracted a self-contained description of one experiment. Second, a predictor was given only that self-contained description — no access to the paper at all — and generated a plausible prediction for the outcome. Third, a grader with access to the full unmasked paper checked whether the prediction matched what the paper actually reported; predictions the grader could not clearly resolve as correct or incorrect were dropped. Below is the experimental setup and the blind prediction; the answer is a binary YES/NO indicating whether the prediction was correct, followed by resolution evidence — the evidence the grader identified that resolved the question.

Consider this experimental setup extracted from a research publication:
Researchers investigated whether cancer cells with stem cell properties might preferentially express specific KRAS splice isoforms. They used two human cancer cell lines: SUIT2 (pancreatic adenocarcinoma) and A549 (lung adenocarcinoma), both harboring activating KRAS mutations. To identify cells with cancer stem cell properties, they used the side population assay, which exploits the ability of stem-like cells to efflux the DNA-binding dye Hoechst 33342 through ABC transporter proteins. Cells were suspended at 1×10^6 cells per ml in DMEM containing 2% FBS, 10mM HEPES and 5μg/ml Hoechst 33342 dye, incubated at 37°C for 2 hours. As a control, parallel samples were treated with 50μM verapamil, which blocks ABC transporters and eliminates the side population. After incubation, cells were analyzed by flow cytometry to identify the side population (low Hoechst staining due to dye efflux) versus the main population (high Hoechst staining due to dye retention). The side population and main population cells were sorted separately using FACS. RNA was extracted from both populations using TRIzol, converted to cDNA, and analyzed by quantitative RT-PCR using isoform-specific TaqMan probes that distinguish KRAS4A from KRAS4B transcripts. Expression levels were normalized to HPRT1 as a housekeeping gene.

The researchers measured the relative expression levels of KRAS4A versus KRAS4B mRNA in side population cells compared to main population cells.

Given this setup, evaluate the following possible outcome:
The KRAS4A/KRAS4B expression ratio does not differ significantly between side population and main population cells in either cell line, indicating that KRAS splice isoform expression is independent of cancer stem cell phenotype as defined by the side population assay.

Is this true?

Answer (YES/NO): NO